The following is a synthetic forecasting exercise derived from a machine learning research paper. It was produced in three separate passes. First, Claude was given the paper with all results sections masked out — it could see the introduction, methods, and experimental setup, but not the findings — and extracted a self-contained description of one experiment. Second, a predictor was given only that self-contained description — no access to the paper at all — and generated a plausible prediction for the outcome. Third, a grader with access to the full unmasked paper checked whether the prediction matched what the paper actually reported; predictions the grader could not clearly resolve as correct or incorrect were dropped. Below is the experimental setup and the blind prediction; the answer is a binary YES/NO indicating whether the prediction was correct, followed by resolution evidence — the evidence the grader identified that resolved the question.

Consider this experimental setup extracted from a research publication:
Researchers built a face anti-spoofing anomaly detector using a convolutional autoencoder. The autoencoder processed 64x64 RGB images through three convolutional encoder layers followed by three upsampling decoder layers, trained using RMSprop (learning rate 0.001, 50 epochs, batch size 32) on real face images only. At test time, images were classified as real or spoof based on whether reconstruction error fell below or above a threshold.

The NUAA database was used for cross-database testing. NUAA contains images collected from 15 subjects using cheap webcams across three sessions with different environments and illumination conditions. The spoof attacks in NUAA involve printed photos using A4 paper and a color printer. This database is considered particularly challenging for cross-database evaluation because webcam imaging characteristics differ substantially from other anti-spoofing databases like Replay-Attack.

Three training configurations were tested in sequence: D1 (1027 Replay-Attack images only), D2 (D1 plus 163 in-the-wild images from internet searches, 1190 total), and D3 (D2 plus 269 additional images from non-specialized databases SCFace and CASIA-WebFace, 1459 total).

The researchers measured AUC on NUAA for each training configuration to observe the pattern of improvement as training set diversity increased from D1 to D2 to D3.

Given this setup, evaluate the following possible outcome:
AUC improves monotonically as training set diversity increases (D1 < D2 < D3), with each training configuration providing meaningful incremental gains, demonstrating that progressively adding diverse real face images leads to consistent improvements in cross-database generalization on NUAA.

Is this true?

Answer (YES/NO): NO